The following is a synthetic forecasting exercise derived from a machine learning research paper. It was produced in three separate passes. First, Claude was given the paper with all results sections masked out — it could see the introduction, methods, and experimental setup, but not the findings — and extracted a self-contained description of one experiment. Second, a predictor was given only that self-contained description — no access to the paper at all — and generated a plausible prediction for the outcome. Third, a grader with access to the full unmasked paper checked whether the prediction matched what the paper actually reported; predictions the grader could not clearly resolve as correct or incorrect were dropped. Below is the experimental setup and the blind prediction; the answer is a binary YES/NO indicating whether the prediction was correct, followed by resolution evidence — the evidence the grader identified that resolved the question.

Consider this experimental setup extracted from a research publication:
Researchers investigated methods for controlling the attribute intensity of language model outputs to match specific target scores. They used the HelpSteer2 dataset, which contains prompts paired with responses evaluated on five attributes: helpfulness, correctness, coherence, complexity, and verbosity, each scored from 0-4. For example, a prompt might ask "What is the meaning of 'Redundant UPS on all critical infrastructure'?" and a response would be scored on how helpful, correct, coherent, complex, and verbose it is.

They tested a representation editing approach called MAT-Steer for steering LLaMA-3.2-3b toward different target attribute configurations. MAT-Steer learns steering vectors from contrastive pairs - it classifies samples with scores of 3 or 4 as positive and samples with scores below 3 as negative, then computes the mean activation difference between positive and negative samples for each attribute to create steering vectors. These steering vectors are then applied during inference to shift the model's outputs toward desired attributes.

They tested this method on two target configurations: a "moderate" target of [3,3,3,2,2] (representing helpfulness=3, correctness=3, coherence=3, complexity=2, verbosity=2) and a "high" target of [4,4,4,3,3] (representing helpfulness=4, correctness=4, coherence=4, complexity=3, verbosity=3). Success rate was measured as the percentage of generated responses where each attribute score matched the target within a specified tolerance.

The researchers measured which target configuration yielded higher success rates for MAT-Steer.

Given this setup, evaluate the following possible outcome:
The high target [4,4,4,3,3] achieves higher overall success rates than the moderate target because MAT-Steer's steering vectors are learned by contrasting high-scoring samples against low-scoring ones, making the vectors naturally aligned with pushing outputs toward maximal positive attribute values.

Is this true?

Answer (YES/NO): NO